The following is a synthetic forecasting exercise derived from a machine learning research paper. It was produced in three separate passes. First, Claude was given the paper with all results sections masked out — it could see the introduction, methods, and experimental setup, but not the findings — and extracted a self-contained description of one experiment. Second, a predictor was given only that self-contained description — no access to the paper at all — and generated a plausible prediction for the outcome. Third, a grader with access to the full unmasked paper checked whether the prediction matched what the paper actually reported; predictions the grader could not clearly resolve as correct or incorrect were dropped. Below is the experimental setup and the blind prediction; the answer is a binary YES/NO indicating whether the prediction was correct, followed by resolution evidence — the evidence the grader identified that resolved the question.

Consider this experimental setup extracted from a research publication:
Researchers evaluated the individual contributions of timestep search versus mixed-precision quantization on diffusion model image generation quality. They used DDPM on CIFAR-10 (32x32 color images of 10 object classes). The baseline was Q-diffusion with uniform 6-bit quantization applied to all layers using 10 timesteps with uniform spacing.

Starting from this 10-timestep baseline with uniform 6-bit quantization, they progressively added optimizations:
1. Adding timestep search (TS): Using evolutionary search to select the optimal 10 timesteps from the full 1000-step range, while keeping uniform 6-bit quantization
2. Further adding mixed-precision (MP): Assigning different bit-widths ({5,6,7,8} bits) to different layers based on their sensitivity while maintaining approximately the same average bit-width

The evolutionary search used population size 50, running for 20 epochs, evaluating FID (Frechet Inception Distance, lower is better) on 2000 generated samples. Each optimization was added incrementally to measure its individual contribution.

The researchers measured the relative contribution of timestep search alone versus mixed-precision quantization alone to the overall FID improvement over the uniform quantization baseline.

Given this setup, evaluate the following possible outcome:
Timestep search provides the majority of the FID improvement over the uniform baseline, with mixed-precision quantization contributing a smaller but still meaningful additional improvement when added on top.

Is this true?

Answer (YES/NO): NO